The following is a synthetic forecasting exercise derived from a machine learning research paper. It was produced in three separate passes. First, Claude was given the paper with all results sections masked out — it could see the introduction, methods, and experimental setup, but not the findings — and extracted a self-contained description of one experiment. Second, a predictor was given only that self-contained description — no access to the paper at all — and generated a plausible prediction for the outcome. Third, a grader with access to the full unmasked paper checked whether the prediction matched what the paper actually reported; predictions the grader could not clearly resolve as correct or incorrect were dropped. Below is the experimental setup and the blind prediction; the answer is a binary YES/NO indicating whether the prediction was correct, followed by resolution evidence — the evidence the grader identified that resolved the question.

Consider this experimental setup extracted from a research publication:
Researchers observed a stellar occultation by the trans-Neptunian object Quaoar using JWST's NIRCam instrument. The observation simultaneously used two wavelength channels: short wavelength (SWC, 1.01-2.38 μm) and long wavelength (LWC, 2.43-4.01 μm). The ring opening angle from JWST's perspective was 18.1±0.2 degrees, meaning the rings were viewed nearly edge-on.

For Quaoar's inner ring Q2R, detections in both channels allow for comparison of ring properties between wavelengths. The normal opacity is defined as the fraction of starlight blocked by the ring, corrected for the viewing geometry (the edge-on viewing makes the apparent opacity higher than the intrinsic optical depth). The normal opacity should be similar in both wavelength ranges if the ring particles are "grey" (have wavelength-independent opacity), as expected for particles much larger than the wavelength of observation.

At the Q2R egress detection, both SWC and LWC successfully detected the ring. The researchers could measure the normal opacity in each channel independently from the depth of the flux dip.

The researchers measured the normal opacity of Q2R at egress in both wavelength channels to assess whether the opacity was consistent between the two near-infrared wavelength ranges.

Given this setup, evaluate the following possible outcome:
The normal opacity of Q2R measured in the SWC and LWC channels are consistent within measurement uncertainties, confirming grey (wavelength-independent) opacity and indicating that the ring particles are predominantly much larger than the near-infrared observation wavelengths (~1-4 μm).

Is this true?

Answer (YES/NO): YES